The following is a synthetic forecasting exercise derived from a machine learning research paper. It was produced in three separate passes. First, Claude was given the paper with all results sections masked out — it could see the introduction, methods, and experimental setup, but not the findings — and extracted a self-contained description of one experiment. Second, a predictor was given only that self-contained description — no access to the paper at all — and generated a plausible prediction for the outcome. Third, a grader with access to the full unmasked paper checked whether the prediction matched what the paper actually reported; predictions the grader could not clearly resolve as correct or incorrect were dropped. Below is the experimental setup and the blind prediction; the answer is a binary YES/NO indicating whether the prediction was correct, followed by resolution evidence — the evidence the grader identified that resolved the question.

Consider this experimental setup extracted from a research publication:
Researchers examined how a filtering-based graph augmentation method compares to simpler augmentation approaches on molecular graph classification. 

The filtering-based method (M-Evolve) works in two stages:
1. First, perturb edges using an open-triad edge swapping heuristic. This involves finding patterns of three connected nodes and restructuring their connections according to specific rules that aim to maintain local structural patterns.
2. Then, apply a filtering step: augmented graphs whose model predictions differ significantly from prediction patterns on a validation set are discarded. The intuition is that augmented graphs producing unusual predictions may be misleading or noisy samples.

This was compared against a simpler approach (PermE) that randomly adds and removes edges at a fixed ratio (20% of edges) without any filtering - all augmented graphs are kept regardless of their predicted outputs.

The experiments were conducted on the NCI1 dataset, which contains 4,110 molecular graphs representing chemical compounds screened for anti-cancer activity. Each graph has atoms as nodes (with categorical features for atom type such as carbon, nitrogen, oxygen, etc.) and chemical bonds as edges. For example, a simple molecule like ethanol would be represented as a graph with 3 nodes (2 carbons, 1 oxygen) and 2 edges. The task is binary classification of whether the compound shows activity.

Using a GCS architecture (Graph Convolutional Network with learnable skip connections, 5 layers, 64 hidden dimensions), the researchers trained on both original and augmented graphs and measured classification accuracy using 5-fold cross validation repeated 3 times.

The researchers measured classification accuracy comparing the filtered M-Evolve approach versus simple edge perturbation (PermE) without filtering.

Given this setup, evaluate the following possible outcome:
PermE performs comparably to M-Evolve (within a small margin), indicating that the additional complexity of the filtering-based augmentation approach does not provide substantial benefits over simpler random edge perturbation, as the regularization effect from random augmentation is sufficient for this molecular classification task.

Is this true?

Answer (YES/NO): YES